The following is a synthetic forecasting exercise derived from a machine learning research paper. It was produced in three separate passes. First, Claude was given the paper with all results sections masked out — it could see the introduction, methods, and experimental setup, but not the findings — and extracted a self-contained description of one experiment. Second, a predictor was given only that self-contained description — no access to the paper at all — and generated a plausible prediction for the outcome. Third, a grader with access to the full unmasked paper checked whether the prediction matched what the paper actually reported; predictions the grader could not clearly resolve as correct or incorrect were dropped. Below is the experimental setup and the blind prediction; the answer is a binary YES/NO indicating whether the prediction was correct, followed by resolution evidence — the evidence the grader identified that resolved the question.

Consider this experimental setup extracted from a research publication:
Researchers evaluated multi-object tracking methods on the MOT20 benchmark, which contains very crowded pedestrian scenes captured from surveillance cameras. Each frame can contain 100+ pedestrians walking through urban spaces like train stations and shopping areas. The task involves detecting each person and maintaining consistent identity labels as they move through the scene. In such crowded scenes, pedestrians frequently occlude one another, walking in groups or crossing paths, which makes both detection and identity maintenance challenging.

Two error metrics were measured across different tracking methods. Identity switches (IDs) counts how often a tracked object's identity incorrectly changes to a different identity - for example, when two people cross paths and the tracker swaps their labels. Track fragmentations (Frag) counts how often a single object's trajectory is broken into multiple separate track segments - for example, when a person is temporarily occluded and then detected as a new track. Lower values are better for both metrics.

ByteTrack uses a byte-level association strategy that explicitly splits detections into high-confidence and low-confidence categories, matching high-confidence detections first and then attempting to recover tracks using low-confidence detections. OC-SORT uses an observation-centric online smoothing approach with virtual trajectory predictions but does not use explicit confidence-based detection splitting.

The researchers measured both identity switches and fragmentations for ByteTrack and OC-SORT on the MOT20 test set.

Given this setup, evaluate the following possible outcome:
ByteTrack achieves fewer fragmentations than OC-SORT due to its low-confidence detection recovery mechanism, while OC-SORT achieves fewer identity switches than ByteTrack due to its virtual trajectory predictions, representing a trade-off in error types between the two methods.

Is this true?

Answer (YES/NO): YES